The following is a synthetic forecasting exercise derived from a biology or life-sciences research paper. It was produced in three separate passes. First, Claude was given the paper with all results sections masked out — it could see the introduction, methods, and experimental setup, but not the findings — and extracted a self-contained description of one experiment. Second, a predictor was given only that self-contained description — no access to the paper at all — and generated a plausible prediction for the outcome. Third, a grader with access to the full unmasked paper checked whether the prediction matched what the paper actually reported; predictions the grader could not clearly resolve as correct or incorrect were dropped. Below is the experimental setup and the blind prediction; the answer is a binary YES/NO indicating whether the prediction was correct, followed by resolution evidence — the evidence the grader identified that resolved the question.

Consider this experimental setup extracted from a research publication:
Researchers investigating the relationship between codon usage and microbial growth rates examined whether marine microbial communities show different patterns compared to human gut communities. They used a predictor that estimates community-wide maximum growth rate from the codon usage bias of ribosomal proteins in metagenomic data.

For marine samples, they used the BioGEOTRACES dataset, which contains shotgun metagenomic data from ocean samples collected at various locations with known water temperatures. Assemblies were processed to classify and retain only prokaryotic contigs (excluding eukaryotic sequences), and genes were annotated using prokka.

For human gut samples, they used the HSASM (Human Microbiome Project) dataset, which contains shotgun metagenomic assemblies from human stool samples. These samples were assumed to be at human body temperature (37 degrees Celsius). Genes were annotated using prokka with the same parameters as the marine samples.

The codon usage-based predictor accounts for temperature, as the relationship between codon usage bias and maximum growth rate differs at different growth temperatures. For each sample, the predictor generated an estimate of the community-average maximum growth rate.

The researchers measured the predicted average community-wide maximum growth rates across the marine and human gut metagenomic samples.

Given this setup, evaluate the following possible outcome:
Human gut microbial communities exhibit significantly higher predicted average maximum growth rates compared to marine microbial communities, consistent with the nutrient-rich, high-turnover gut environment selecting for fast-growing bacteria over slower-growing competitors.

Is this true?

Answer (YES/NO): YES